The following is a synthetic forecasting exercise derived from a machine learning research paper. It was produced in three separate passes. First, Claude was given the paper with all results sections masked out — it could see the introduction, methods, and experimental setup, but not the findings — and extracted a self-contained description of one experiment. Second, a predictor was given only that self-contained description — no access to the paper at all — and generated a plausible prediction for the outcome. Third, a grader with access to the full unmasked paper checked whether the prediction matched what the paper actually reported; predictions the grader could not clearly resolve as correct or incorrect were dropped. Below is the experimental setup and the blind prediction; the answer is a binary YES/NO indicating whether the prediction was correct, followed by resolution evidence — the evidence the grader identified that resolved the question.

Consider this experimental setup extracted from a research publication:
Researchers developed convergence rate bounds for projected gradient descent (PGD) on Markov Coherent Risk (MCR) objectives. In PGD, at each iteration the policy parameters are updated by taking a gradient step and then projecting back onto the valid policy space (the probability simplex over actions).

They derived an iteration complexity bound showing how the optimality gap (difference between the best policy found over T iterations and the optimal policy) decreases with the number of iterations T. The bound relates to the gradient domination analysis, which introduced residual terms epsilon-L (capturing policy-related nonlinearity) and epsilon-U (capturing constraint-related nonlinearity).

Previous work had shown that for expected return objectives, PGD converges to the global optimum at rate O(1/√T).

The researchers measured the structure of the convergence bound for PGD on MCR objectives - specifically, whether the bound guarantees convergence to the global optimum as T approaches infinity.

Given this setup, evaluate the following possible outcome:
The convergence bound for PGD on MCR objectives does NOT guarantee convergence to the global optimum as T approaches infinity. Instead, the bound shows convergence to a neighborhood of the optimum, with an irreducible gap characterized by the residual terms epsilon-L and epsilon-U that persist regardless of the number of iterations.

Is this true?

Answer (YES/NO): YES